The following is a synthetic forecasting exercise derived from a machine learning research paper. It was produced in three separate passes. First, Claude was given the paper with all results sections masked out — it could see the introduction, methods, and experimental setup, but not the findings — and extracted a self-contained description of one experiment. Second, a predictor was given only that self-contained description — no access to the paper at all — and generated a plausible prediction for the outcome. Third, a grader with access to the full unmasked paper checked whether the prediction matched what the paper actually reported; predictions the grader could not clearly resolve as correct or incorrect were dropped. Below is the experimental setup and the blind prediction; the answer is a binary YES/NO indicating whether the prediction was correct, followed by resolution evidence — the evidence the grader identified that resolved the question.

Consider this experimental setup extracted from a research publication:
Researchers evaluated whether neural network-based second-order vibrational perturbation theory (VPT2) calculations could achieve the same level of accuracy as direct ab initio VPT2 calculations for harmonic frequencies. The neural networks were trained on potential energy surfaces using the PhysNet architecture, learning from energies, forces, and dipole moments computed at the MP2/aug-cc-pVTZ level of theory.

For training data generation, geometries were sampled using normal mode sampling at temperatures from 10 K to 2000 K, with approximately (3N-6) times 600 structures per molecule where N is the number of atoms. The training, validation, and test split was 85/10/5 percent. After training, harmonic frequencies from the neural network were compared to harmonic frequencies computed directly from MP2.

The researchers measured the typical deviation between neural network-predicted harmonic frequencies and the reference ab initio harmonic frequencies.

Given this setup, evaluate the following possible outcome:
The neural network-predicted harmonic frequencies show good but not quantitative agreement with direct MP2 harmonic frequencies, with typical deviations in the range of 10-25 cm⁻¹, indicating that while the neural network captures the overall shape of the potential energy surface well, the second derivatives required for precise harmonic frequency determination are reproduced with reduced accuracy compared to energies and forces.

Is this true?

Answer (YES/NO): NO